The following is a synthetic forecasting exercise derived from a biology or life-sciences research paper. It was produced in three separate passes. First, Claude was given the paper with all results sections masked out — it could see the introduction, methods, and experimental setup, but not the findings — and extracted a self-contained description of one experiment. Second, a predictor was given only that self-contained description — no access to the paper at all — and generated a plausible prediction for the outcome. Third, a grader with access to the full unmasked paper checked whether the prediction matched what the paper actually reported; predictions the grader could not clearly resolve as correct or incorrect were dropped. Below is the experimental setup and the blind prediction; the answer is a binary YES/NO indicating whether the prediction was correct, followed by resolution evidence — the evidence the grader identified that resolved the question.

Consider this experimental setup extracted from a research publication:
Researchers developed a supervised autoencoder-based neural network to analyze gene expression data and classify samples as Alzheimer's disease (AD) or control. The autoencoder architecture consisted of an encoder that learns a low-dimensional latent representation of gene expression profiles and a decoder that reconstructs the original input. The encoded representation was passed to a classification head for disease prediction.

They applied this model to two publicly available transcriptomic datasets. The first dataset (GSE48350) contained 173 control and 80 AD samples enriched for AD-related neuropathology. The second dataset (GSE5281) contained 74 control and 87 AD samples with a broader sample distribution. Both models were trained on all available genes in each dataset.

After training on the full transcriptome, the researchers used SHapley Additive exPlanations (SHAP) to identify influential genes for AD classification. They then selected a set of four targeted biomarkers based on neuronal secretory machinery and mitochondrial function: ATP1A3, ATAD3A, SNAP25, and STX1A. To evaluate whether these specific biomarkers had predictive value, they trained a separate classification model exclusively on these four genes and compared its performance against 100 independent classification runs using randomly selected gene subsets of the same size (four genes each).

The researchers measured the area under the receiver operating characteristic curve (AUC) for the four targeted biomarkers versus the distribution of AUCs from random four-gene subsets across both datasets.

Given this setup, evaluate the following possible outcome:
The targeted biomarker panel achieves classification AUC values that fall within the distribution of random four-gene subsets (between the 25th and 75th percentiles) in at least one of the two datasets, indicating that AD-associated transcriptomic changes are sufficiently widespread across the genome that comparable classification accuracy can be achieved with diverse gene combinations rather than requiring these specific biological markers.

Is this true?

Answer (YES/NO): NO